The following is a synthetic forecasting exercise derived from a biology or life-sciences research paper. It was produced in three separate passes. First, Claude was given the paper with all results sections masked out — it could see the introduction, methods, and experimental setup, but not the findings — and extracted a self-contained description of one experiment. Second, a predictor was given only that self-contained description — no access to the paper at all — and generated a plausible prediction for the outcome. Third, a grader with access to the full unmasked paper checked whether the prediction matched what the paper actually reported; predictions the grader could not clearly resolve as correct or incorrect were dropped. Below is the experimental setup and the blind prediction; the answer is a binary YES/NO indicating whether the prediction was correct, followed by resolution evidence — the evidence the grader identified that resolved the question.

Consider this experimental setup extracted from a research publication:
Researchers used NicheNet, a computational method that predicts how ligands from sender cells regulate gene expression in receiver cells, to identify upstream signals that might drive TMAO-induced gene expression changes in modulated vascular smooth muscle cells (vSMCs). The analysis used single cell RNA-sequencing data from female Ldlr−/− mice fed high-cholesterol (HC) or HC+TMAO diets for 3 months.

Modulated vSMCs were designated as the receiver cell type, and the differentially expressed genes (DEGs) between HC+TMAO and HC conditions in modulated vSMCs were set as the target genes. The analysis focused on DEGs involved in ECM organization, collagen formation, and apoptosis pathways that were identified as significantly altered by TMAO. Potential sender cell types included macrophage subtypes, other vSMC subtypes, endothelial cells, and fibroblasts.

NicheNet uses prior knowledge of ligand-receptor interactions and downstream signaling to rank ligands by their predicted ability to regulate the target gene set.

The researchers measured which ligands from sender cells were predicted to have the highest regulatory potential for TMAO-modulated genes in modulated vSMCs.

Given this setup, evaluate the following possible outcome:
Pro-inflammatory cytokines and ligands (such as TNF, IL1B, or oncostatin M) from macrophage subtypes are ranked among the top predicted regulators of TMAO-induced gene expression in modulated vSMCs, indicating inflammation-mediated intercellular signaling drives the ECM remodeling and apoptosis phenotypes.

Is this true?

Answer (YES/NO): NO